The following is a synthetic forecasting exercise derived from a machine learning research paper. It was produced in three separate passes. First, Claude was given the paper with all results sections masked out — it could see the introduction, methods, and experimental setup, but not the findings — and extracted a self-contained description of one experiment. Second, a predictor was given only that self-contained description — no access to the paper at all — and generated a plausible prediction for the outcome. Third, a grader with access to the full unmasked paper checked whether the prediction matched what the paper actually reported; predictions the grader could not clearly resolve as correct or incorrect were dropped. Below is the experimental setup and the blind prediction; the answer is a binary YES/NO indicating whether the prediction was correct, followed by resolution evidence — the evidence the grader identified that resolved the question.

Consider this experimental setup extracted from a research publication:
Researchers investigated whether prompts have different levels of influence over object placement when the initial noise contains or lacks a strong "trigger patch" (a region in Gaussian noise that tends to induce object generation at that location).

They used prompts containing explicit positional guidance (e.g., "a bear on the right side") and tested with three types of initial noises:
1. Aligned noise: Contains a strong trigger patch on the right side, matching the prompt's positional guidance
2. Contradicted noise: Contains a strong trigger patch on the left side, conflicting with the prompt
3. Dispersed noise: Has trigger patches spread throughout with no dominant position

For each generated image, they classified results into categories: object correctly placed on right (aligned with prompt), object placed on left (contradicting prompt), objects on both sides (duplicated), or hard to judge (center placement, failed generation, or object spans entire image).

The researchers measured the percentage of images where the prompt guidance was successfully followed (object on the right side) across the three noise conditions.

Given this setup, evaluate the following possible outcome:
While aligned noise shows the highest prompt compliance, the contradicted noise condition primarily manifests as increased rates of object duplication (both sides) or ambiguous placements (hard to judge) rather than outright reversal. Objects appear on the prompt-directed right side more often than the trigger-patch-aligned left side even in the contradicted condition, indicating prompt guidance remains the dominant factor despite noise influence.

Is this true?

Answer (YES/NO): NO